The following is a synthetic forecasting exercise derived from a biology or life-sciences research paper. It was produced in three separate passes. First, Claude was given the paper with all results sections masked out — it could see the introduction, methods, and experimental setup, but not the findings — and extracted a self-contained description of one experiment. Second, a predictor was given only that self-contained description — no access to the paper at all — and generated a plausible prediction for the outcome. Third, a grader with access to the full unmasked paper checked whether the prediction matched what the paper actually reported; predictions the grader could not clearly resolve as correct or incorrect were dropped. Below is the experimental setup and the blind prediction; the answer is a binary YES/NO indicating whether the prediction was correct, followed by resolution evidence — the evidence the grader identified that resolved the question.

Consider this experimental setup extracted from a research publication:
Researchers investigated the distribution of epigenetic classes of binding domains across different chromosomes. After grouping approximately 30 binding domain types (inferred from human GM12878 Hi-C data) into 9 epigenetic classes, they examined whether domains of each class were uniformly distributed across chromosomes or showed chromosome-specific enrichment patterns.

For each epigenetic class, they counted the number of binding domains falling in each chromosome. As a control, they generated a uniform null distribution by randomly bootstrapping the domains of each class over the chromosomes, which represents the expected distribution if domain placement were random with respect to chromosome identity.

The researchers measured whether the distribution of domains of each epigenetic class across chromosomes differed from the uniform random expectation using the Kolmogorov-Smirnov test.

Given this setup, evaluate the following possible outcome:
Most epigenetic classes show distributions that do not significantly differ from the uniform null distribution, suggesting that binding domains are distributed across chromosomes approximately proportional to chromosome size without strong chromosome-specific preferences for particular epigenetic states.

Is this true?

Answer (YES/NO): NO